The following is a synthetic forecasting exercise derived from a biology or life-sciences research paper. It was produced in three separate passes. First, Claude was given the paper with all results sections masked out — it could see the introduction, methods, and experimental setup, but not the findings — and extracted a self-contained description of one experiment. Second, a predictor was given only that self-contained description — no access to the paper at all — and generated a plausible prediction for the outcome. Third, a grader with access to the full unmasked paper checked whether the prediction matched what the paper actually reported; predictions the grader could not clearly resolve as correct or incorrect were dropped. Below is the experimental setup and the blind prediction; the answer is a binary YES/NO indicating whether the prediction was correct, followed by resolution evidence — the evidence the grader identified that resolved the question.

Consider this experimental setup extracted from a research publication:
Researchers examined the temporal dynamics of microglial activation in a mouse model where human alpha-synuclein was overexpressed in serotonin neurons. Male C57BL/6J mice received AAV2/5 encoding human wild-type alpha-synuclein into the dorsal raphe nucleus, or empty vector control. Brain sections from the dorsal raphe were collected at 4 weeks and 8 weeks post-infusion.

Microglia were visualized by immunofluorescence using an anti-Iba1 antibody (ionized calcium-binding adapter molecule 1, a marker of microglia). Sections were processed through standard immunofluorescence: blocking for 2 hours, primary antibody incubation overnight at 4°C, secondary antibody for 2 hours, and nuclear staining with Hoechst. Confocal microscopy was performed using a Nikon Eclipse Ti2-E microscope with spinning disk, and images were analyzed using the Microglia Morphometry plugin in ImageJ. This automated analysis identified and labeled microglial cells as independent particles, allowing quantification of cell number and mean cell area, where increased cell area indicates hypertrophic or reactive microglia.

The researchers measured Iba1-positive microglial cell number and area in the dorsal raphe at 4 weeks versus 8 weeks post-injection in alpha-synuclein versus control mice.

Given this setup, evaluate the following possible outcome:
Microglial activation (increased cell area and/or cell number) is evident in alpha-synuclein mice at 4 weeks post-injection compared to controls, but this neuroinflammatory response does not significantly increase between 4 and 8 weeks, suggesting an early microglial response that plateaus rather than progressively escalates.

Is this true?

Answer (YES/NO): NO